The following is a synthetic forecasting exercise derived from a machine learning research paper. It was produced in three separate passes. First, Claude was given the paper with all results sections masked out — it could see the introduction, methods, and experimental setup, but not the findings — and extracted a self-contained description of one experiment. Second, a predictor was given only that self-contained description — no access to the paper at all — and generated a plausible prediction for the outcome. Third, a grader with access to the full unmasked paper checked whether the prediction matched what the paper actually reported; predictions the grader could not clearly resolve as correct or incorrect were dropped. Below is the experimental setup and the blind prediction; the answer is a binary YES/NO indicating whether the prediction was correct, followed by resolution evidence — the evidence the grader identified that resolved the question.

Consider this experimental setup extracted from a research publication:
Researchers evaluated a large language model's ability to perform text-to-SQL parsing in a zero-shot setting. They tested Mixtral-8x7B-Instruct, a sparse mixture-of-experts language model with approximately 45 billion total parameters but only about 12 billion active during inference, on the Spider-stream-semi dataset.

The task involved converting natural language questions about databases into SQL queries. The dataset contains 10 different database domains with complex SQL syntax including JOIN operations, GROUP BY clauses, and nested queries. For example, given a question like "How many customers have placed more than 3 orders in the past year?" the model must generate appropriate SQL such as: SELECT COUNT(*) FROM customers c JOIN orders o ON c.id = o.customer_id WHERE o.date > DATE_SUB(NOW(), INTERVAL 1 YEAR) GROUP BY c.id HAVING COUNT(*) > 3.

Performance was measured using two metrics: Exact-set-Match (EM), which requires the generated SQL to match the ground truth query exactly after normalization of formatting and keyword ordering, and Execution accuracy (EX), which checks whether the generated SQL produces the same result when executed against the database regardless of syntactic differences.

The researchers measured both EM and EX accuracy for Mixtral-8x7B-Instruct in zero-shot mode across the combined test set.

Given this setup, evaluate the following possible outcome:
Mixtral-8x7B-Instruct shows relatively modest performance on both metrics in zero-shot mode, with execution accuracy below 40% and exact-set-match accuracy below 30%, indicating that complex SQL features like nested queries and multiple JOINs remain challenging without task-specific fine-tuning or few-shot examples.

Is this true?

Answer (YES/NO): NO